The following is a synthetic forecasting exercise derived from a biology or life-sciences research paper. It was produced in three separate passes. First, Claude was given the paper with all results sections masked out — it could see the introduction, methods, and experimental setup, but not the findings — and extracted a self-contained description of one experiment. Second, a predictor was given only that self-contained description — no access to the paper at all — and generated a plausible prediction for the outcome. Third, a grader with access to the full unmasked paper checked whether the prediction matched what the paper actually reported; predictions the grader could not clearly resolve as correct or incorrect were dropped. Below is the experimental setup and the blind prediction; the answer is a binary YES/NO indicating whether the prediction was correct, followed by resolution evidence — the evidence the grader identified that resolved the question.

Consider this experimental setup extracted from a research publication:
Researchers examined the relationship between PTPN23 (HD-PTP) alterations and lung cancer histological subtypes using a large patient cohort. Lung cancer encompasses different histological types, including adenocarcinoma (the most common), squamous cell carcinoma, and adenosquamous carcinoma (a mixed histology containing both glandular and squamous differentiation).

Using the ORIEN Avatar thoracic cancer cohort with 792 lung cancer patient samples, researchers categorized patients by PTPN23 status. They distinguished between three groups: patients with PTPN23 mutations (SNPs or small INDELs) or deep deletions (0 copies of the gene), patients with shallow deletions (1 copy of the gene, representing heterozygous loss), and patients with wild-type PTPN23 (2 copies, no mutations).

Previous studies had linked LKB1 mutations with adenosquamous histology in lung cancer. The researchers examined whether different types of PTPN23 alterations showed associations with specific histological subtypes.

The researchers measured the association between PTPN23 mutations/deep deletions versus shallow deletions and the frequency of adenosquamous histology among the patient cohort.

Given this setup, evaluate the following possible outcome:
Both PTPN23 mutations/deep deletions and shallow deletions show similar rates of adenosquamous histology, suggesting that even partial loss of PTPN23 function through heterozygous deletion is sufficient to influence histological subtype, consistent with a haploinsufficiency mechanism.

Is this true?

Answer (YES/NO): NO